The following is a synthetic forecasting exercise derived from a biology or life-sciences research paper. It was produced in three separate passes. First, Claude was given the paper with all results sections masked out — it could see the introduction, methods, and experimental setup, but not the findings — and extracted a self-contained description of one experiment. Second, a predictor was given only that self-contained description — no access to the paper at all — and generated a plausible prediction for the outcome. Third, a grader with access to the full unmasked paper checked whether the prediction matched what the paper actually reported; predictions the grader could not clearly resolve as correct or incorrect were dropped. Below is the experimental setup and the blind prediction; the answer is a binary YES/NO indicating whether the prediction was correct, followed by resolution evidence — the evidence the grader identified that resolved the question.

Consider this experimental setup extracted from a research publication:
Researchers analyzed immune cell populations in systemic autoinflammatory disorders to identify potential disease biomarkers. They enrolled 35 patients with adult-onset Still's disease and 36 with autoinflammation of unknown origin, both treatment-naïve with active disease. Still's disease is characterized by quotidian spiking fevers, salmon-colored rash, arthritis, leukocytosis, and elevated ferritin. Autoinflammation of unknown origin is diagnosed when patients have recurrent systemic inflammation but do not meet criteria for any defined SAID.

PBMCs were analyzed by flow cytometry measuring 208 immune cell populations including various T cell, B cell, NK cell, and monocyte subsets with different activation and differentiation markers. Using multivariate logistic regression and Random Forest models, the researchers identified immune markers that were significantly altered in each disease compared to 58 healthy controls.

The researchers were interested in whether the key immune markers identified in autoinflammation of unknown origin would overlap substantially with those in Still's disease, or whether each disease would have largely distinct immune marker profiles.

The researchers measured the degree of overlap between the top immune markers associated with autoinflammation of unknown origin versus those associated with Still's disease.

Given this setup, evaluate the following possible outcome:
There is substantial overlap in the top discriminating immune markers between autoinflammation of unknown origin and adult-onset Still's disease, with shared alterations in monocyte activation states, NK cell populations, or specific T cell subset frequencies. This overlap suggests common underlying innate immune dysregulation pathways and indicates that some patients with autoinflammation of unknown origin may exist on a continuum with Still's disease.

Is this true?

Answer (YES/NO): NO